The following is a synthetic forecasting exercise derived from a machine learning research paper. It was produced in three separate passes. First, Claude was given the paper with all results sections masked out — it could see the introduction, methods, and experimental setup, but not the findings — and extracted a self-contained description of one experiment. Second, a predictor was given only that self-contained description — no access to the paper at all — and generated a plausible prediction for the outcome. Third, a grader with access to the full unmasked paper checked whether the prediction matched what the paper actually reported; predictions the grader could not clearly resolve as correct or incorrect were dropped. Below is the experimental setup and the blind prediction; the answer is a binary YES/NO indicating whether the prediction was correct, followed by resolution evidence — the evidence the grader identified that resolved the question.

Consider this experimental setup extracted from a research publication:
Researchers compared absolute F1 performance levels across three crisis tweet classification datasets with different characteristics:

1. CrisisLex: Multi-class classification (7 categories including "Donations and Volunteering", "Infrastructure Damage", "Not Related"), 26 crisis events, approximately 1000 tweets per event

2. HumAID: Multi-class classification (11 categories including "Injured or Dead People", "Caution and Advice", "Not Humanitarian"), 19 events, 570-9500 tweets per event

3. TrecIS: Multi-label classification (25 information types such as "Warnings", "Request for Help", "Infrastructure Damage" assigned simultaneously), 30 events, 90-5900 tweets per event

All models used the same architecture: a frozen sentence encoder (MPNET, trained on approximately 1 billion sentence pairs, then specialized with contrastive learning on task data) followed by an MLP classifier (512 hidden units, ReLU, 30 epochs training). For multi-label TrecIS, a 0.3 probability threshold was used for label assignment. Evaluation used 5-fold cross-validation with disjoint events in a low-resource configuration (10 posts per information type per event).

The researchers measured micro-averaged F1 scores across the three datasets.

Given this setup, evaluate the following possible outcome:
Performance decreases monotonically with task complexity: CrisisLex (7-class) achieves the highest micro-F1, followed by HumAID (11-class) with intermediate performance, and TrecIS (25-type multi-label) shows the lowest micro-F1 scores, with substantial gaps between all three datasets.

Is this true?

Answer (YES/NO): NO